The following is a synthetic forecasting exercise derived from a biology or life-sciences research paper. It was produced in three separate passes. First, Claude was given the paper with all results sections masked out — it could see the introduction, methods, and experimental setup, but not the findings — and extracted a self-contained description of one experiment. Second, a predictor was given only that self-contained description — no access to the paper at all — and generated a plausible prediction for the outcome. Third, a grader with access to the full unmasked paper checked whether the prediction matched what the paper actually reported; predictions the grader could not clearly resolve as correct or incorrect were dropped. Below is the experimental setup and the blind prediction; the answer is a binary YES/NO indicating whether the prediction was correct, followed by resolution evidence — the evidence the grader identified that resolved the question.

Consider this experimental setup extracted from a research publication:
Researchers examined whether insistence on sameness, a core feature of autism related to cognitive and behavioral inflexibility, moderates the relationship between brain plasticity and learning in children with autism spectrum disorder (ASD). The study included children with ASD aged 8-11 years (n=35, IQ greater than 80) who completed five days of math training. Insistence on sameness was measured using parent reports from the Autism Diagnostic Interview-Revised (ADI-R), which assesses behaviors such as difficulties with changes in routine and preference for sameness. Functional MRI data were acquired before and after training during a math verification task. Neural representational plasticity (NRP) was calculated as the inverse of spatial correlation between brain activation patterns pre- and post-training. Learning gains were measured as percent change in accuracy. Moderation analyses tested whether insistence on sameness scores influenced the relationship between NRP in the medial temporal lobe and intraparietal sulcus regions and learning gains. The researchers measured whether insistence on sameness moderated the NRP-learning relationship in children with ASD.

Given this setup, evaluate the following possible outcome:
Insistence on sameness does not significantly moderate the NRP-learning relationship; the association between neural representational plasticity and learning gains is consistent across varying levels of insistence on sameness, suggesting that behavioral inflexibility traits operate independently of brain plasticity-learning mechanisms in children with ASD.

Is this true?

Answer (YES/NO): NO